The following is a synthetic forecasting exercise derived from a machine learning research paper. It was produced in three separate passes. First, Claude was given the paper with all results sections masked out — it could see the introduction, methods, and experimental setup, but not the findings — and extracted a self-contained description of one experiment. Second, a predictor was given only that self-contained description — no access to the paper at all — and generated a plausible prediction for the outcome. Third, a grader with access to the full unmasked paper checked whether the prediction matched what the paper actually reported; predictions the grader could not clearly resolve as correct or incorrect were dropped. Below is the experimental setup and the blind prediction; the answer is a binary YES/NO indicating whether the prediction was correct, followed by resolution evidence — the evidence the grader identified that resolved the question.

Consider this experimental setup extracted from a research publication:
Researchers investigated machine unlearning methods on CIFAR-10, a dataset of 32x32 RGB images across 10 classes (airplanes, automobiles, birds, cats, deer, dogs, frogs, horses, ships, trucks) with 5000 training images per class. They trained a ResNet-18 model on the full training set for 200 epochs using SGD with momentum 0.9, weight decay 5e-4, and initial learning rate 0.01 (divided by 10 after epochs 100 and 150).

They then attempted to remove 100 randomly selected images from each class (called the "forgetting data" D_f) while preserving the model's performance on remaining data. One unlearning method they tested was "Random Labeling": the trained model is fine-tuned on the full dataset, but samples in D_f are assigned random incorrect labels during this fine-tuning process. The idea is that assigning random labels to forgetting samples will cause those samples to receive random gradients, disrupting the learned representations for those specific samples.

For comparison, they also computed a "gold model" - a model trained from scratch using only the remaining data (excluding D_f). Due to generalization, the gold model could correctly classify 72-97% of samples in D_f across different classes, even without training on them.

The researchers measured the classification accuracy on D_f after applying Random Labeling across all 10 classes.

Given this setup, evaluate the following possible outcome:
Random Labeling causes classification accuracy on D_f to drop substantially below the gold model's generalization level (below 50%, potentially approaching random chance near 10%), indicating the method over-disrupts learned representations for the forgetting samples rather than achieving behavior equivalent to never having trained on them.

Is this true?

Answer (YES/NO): YES